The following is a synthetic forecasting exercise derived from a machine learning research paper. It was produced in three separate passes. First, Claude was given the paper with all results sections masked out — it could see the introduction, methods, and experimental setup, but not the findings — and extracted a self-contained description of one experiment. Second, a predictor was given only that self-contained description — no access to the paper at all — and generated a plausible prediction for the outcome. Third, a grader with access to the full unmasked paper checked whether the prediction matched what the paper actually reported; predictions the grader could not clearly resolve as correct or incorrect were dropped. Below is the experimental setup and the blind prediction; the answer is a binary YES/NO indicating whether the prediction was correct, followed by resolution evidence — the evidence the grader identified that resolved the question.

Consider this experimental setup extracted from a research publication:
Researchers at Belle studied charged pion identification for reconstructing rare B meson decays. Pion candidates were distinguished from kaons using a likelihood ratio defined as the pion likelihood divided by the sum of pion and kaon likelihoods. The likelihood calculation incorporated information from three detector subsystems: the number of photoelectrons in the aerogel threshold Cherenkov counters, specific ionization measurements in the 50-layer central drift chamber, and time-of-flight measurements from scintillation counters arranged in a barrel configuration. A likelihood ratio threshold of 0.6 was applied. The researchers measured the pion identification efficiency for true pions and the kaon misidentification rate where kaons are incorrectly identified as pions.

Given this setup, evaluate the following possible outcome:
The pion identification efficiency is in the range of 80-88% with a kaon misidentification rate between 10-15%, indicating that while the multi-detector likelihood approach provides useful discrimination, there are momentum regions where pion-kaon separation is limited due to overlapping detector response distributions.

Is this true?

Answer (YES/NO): NO